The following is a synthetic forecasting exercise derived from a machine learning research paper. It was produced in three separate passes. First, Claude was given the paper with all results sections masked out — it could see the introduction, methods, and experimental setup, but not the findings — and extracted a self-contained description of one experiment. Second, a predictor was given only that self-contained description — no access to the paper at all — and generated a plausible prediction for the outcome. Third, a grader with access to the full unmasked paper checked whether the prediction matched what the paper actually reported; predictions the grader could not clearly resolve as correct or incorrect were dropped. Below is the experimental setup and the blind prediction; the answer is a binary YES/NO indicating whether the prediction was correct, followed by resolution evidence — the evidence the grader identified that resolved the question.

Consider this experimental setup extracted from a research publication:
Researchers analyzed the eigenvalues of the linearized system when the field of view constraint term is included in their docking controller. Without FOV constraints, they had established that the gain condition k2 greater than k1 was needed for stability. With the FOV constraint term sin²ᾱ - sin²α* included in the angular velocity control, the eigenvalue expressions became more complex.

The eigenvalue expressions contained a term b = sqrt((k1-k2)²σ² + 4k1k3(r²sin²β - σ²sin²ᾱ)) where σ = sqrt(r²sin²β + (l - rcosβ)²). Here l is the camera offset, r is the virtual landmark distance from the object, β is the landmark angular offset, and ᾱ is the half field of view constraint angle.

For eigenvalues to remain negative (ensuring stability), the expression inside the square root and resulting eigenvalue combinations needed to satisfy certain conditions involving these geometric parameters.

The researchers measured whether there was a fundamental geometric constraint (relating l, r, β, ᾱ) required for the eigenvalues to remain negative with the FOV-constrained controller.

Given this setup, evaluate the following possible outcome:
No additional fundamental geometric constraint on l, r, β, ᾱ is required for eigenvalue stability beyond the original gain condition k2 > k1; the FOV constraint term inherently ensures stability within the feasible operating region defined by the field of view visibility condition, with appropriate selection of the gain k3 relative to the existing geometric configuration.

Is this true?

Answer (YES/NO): NO